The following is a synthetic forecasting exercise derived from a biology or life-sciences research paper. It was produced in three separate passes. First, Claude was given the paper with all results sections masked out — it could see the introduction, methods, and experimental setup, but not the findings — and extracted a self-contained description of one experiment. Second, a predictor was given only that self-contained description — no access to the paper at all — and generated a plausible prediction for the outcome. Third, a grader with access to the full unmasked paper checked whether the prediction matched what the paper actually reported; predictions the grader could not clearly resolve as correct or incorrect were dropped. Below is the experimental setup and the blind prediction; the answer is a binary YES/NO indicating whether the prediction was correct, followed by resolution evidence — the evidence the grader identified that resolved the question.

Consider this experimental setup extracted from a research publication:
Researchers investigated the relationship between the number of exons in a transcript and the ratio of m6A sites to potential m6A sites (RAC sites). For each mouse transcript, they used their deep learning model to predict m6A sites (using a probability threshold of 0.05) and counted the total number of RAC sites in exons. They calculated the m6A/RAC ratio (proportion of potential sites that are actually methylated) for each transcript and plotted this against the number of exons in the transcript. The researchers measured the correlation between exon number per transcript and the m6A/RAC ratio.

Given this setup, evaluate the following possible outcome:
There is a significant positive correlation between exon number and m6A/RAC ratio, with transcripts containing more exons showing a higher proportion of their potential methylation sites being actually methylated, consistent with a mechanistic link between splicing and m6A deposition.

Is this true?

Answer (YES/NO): NO